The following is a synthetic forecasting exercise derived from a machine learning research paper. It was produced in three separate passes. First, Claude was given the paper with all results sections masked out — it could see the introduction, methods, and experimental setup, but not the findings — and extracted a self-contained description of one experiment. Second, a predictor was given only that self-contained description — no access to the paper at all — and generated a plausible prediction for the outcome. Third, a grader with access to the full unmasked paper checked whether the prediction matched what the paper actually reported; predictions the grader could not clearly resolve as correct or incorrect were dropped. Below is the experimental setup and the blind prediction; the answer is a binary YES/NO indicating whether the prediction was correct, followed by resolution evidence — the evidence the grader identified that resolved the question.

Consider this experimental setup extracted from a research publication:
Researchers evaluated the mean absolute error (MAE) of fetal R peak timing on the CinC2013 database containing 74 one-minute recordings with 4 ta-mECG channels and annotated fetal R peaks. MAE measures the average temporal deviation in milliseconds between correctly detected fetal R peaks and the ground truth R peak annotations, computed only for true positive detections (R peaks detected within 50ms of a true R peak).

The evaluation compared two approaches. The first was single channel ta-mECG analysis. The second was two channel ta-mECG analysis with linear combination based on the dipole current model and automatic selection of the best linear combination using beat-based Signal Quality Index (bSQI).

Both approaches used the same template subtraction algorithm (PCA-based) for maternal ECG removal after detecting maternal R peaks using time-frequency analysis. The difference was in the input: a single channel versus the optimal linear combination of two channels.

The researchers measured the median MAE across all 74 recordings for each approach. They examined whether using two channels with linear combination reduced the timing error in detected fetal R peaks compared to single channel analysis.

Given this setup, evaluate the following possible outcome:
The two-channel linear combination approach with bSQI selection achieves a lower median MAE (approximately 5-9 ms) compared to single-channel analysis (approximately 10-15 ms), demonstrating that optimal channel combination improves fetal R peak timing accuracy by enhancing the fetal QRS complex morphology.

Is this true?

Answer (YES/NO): NO